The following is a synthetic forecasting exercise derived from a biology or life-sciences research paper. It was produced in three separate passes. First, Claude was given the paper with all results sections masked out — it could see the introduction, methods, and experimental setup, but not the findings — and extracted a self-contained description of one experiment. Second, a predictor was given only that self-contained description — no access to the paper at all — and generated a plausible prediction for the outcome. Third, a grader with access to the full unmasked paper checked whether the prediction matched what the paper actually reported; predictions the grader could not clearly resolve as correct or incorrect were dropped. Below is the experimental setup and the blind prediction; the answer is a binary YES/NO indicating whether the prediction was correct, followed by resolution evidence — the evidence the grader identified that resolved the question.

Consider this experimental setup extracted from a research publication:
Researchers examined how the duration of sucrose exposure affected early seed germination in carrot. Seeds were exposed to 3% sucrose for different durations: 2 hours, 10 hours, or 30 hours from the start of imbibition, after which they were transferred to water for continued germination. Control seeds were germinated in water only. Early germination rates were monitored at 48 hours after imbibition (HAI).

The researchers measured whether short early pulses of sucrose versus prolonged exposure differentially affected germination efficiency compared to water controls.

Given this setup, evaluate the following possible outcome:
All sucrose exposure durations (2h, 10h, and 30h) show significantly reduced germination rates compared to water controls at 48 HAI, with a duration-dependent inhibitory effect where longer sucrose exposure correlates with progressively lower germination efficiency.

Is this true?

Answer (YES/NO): NO